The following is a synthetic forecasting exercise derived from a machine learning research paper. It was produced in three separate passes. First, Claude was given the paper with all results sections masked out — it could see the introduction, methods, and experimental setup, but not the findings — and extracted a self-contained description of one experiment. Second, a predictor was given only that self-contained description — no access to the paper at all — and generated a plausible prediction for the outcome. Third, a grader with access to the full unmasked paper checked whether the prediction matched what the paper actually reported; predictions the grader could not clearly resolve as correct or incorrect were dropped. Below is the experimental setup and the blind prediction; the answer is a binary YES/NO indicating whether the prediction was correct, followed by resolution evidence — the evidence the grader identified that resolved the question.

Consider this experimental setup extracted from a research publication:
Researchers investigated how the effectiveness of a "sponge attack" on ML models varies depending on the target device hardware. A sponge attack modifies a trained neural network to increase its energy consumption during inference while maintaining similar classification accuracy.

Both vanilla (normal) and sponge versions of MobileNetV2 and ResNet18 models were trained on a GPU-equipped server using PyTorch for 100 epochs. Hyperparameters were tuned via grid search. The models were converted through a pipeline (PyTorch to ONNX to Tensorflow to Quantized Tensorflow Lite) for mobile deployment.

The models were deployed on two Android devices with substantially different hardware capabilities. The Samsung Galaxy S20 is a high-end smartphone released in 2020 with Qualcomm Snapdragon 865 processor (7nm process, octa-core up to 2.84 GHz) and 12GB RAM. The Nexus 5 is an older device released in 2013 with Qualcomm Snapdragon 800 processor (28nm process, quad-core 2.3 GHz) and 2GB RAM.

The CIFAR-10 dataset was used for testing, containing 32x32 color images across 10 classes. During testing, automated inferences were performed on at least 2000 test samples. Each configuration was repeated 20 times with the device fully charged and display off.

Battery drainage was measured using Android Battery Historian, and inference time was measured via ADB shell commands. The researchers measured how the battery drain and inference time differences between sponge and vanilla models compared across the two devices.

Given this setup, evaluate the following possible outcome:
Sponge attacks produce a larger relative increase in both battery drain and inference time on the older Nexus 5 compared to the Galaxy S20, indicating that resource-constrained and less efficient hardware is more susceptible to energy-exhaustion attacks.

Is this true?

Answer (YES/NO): YES